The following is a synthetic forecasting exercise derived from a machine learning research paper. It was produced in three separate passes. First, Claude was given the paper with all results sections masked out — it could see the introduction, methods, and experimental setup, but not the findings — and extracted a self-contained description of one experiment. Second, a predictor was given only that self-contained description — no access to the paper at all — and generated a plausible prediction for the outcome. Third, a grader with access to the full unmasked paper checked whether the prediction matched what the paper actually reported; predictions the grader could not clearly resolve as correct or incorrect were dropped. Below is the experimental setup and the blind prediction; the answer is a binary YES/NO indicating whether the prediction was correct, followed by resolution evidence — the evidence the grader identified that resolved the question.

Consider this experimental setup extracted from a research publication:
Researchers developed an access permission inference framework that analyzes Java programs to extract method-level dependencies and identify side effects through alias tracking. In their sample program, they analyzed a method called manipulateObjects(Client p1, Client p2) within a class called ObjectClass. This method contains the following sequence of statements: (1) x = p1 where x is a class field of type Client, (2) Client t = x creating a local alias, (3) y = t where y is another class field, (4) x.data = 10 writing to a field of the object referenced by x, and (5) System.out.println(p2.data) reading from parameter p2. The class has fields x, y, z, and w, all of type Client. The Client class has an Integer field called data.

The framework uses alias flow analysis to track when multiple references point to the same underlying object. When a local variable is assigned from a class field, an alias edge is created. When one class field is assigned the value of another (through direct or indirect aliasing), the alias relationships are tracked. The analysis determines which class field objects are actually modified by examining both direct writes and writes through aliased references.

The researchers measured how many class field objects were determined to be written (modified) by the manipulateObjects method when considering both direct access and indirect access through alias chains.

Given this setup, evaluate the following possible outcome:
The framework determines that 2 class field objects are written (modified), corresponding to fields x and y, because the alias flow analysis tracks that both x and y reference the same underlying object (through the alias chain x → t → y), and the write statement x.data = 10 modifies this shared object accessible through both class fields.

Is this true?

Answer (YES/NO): NO